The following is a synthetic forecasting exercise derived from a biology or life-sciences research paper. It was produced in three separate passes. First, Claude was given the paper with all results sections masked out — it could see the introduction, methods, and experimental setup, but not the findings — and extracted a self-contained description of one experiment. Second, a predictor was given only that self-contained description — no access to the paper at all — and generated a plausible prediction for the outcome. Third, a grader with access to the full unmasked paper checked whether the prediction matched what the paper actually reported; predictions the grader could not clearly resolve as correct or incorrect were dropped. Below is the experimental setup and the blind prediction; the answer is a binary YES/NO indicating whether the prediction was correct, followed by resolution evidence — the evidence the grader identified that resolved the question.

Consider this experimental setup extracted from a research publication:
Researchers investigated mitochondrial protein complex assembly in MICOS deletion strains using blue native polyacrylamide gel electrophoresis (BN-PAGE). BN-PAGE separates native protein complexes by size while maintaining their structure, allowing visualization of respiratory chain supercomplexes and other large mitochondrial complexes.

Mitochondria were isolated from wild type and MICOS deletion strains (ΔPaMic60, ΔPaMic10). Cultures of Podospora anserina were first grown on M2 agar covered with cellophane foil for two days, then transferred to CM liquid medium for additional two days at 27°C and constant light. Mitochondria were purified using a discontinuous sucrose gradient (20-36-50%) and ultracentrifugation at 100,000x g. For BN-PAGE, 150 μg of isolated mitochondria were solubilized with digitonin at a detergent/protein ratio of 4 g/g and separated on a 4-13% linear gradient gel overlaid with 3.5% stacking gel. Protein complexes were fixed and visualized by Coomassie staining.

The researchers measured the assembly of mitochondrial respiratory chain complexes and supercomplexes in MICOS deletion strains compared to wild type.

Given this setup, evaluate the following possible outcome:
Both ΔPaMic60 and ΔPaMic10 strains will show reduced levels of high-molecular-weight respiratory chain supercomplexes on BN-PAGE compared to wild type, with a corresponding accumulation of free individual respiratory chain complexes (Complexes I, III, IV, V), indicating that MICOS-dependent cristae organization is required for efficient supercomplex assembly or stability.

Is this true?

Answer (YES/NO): NO